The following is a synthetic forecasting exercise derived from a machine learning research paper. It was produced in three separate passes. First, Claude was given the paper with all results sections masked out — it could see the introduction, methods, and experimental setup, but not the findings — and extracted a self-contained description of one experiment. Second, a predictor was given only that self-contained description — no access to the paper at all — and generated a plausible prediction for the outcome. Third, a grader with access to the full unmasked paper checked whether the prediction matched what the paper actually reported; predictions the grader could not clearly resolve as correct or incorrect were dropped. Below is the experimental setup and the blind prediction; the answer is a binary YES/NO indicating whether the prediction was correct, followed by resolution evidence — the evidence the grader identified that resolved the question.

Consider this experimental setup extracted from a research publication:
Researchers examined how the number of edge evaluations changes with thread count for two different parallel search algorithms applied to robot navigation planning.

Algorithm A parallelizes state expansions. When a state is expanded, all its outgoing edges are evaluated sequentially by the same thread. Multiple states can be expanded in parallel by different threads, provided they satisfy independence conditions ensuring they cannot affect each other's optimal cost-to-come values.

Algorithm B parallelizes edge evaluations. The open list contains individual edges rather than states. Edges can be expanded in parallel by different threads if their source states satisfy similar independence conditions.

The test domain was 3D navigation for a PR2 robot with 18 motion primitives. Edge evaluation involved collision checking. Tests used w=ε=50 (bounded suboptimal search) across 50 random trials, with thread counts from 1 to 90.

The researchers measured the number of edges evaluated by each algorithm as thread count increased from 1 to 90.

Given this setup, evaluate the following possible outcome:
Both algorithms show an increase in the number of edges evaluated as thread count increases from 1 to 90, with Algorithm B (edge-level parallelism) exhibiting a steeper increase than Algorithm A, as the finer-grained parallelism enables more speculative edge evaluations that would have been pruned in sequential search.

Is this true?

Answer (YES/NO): NO